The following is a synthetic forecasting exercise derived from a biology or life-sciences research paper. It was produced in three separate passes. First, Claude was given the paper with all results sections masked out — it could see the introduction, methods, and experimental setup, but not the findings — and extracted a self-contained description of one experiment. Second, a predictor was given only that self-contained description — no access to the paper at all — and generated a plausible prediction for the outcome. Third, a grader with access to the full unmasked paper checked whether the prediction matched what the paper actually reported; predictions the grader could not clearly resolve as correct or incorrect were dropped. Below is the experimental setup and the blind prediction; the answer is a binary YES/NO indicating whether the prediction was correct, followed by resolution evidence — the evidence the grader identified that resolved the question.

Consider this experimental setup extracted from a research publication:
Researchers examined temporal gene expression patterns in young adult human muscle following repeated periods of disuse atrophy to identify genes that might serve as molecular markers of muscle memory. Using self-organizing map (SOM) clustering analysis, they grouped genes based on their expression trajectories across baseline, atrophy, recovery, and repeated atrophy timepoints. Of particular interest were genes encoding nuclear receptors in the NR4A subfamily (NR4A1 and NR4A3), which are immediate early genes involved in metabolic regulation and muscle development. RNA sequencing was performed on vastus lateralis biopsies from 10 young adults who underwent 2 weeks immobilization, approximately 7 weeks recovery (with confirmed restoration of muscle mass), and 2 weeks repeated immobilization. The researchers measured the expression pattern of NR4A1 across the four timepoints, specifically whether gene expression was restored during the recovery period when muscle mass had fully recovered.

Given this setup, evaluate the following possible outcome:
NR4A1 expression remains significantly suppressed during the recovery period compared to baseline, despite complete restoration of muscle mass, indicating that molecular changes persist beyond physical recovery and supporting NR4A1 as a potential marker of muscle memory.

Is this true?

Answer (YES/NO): YES